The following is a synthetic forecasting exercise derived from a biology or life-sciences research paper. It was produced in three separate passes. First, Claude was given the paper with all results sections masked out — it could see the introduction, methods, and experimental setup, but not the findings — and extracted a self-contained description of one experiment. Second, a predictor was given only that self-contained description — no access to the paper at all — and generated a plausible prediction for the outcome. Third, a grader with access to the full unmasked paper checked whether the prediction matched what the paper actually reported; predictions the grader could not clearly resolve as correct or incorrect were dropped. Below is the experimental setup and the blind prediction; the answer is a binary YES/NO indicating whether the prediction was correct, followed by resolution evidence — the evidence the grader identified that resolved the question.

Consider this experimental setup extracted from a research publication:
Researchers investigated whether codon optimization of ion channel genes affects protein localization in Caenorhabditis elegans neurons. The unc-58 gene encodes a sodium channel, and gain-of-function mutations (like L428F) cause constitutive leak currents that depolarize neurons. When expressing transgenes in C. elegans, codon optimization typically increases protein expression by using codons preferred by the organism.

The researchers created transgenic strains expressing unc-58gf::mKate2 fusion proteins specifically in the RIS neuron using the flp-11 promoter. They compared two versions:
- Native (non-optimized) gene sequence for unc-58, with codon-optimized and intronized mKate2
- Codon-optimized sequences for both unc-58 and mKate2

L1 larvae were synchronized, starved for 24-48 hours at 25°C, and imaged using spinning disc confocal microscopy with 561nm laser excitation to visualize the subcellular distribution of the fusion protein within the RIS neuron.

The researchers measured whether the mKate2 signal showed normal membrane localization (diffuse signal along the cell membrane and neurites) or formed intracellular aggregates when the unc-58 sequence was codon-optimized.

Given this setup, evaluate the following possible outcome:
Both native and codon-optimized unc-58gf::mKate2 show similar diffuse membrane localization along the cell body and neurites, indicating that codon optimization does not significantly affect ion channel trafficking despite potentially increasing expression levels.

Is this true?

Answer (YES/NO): NO